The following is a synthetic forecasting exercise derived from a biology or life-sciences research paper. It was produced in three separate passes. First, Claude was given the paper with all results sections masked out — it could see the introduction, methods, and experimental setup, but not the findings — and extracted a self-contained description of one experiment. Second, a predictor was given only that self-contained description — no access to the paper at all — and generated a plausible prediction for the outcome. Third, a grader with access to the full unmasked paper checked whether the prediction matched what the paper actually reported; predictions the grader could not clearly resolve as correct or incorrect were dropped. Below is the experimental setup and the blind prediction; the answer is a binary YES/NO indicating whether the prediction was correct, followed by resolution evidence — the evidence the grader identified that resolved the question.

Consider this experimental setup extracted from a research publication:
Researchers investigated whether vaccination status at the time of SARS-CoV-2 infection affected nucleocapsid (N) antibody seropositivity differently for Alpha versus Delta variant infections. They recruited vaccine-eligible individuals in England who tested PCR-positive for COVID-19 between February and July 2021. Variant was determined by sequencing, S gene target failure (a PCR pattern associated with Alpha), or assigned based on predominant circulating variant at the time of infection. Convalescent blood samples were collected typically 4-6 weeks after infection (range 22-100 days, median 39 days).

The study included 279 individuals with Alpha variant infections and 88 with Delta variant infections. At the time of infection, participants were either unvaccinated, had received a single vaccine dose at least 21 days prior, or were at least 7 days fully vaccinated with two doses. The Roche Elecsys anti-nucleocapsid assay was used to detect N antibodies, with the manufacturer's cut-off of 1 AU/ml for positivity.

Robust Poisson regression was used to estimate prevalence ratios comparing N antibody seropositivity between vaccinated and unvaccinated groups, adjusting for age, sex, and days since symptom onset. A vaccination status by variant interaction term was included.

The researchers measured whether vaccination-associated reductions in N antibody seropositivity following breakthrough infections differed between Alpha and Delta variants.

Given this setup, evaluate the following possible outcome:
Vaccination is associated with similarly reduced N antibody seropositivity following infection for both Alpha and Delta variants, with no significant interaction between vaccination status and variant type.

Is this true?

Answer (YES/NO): NO